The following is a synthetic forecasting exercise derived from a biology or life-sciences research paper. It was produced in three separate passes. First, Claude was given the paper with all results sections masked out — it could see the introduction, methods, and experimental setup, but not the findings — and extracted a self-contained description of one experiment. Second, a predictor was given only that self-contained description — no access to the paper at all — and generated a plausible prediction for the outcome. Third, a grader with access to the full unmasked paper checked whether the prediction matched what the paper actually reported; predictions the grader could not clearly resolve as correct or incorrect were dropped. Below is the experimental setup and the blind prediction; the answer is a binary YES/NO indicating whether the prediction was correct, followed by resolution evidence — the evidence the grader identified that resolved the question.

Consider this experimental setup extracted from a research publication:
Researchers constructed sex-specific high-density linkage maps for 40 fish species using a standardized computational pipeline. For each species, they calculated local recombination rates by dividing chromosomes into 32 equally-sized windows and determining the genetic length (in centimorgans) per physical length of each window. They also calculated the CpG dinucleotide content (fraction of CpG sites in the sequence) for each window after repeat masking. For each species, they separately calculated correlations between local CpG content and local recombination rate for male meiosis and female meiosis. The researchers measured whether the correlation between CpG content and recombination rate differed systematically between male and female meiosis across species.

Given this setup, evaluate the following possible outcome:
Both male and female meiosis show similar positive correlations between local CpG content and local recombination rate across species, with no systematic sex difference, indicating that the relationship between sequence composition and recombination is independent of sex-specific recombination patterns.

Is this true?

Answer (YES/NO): NO